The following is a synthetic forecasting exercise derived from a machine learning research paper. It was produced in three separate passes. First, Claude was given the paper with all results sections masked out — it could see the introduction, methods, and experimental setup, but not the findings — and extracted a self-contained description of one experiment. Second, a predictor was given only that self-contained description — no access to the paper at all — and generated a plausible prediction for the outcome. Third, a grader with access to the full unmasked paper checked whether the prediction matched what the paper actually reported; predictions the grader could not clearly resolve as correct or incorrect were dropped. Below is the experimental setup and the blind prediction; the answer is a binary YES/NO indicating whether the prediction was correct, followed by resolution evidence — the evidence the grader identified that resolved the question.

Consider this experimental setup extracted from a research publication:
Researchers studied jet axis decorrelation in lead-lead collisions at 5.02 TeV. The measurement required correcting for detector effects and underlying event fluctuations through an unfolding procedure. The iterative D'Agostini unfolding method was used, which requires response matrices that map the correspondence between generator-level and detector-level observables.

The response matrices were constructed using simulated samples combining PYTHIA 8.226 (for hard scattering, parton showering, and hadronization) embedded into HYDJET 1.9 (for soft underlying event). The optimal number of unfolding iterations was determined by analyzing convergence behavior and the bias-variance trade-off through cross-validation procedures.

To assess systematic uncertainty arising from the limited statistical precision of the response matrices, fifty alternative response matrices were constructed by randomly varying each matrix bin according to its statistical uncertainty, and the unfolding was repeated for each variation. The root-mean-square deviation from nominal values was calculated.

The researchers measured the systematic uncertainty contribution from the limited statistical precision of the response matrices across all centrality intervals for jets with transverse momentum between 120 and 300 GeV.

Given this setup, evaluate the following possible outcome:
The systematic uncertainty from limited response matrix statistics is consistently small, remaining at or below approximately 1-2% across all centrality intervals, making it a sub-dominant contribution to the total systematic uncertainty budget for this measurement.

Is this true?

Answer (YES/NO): YES